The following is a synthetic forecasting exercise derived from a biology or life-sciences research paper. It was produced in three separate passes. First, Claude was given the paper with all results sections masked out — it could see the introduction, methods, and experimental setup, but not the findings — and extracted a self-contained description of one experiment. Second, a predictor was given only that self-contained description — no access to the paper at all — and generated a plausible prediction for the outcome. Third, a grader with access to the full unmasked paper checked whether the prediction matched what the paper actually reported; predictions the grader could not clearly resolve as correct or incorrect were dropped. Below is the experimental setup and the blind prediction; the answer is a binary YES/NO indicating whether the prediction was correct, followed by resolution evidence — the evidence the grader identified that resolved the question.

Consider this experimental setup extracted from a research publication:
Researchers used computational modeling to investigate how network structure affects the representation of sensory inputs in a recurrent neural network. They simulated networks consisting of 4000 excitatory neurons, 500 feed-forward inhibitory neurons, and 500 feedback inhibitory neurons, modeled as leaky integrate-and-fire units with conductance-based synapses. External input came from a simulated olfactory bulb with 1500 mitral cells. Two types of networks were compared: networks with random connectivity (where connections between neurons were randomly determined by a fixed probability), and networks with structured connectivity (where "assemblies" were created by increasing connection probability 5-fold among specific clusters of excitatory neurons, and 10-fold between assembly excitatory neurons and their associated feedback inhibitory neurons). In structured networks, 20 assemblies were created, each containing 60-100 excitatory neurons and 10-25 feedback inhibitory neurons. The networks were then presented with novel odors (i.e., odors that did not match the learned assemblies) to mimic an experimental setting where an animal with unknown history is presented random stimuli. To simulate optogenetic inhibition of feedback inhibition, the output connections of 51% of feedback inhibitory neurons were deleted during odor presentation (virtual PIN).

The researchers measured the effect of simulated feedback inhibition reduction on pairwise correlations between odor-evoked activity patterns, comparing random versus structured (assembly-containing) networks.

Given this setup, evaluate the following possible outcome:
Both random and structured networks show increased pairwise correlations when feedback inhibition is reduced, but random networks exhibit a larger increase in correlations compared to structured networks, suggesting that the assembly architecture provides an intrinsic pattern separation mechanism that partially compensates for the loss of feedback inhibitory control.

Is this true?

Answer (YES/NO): NO